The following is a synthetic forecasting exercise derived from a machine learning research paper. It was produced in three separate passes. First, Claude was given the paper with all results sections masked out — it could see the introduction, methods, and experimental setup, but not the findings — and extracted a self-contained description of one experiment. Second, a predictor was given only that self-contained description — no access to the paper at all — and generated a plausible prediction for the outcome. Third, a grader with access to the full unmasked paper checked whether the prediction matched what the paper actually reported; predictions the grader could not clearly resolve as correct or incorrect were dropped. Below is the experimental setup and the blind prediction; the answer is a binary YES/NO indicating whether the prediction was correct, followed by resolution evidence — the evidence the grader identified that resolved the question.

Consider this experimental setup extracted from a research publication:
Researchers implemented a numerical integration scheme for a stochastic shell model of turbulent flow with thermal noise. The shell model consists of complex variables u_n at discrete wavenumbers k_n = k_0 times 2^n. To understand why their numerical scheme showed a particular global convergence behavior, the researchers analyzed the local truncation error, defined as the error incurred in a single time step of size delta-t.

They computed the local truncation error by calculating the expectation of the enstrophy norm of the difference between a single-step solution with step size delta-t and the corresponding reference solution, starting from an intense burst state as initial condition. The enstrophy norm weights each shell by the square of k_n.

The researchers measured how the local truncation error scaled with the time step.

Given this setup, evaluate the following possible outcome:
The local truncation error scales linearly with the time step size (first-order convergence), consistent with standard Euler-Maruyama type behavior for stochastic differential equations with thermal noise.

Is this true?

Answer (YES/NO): NO